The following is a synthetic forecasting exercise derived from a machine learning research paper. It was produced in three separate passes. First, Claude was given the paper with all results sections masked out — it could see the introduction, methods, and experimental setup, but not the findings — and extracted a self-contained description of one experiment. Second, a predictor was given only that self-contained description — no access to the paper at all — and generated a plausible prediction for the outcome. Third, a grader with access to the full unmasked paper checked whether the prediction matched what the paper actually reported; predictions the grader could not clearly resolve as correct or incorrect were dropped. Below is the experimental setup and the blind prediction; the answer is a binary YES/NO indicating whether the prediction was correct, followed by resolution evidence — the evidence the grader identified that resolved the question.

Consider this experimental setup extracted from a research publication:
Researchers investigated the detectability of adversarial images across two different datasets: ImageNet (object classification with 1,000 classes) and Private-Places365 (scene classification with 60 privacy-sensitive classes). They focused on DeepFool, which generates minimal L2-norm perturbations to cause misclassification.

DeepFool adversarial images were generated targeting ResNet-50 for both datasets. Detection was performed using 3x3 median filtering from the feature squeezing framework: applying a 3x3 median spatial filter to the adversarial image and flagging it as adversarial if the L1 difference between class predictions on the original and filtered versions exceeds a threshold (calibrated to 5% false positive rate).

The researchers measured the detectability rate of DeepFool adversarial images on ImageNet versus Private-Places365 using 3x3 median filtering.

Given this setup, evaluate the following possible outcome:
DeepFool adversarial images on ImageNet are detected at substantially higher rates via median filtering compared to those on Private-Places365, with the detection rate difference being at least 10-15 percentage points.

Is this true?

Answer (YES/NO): YES